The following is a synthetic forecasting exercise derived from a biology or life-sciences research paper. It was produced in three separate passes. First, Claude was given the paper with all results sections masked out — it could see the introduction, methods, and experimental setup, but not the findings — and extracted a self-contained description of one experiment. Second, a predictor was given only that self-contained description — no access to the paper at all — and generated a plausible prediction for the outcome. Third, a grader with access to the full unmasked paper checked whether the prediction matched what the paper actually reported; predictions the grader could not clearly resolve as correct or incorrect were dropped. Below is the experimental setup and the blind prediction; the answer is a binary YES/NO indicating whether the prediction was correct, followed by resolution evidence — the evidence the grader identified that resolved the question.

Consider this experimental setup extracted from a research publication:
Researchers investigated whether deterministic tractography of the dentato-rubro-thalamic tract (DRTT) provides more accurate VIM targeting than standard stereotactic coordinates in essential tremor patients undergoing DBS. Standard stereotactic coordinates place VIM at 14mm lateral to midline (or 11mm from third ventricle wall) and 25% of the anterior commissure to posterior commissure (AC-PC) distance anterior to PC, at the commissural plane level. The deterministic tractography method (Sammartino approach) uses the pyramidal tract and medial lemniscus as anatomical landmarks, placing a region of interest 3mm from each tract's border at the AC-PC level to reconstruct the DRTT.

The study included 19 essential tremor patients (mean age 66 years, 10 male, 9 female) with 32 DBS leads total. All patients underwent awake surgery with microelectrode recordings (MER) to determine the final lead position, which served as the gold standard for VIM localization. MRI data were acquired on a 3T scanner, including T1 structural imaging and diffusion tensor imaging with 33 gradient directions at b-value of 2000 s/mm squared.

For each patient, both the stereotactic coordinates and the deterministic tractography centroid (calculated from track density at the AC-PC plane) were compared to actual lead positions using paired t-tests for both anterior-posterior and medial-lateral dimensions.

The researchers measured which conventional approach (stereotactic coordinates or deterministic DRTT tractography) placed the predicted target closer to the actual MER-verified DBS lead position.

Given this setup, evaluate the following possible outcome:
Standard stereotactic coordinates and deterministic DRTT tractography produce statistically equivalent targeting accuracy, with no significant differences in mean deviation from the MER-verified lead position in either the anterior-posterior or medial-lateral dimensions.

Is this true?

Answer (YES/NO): NO